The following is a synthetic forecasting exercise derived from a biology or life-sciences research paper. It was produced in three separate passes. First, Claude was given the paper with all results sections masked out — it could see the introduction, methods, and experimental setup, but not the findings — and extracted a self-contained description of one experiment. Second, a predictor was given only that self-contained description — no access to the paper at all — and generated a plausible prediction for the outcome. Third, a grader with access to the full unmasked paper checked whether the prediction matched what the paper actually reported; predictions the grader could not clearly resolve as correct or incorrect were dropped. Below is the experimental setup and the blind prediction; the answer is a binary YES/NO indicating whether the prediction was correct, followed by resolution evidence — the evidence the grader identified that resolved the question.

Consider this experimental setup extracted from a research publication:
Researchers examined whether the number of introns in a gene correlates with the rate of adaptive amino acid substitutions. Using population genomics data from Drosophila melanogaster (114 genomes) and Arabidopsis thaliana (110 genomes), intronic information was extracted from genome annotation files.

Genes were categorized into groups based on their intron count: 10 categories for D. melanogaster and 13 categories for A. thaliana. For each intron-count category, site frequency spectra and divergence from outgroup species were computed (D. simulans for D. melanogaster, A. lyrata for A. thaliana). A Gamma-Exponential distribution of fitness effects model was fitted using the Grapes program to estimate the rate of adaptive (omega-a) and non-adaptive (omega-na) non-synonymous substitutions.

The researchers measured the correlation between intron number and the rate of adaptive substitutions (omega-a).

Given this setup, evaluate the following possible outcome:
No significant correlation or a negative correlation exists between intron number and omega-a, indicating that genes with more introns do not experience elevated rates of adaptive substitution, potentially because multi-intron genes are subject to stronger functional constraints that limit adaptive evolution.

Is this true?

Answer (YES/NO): YES